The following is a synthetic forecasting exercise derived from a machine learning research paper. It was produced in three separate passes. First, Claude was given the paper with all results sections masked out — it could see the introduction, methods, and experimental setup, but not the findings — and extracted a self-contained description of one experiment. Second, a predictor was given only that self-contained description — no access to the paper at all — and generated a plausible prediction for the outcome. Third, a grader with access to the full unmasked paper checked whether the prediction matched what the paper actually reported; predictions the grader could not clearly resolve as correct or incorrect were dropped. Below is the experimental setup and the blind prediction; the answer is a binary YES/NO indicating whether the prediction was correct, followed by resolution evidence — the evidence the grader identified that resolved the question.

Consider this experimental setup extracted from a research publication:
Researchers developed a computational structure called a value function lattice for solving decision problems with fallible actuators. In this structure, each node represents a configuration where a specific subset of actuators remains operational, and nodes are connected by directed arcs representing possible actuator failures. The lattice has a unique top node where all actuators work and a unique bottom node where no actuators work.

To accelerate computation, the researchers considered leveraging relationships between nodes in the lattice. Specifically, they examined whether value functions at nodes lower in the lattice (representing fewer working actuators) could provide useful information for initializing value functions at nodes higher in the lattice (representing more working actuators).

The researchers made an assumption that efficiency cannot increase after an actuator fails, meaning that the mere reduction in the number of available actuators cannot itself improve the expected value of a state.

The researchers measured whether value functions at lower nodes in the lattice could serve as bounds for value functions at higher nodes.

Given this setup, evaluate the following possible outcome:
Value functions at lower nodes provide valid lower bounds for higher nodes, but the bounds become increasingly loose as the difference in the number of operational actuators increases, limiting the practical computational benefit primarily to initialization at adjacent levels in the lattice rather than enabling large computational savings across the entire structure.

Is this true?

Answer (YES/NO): NO